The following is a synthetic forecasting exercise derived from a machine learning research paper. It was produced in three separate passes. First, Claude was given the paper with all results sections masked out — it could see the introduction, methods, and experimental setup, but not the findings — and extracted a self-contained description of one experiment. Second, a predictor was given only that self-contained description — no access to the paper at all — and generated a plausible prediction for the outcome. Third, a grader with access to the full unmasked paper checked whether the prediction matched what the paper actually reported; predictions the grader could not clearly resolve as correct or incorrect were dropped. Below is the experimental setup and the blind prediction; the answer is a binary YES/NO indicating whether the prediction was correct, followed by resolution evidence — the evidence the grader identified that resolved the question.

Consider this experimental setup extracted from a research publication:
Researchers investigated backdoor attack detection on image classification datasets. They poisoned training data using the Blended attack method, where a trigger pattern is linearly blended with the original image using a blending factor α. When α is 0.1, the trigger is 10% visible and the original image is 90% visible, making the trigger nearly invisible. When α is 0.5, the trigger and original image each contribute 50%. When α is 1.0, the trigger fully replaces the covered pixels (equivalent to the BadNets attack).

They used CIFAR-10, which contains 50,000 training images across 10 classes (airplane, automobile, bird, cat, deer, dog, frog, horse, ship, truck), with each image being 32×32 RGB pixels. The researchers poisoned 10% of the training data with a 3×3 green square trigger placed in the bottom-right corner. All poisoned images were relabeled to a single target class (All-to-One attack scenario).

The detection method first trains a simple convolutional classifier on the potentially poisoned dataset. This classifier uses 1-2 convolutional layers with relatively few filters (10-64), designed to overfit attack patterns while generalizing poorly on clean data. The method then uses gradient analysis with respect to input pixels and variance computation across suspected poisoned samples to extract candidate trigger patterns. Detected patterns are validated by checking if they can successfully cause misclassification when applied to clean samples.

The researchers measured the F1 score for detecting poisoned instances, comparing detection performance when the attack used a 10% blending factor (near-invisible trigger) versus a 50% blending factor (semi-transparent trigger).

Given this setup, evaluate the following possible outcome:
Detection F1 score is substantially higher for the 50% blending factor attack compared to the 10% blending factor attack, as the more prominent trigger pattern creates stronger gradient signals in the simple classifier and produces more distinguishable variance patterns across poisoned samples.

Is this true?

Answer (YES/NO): YES